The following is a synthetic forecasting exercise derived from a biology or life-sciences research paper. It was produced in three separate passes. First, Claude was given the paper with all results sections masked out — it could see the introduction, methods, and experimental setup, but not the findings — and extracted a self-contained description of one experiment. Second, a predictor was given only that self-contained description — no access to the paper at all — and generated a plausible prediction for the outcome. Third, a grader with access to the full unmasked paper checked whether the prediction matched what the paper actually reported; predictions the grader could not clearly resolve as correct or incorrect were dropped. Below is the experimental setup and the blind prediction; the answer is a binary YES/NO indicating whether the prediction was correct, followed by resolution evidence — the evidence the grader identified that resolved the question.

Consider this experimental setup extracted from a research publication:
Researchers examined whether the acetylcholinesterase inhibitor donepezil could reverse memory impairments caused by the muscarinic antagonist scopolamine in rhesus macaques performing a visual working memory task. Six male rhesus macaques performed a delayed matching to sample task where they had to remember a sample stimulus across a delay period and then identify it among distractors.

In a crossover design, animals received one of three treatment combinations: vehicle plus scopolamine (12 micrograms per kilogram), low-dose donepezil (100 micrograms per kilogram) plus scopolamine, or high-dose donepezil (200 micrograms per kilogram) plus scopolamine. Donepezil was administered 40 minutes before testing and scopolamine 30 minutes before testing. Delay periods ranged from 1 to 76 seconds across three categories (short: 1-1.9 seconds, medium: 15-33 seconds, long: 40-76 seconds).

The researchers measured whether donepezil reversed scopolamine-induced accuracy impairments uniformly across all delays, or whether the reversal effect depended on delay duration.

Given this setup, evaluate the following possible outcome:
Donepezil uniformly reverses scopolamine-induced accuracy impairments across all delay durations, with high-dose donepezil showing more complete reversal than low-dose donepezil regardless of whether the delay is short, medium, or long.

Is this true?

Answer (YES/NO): NO